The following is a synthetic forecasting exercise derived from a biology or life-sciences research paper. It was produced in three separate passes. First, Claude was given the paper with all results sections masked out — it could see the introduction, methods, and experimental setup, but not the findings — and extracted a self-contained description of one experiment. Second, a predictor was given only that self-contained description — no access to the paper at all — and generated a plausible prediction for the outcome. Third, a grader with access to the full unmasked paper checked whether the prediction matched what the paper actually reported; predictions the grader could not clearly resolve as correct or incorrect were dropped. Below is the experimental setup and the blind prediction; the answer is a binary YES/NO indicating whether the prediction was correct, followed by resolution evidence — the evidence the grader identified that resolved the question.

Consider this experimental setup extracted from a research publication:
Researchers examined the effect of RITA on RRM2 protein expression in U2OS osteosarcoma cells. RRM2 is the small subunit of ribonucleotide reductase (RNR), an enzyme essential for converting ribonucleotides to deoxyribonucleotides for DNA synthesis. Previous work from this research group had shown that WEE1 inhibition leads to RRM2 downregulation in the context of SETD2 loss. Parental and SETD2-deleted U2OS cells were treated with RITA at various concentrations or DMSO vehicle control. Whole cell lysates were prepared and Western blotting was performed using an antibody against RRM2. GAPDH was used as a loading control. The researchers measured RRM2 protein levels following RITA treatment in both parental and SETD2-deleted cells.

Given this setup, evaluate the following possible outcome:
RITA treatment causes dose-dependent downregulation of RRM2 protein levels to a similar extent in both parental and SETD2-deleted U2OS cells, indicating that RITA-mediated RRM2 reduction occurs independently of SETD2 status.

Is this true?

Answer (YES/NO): NO